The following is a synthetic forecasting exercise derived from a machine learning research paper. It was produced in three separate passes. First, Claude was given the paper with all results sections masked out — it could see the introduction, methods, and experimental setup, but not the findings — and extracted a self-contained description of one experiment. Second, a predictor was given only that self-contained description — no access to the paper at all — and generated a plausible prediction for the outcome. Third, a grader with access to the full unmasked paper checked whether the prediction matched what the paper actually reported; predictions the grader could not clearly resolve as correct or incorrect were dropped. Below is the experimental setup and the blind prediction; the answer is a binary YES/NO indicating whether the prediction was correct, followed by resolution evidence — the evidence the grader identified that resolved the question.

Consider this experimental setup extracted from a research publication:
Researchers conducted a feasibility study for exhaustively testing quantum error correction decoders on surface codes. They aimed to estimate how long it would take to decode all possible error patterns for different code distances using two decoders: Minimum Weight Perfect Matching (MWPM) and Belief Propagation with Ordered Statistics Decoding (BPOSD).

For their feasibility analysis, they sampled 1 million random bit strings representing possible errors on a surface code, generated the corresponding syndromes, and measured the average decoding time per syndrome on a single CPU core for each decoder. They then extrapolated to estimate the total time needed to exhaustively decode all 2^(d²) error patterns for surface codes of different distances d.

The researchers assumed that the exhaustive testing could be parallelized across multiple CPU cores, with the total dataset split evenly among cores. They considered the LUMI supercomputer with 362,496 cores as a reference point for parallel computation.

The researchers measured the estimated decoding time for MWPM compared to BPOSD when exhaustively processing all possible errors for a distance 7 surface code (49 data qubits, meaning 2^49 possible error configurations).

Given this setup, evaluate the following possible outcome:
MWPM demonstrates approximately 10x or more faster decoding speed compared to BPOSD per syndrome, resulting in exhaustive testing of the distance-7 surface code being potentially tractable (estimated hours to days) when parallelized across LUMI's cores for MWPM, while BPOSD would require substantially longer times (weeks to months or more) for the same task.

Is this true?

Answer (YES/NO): NO